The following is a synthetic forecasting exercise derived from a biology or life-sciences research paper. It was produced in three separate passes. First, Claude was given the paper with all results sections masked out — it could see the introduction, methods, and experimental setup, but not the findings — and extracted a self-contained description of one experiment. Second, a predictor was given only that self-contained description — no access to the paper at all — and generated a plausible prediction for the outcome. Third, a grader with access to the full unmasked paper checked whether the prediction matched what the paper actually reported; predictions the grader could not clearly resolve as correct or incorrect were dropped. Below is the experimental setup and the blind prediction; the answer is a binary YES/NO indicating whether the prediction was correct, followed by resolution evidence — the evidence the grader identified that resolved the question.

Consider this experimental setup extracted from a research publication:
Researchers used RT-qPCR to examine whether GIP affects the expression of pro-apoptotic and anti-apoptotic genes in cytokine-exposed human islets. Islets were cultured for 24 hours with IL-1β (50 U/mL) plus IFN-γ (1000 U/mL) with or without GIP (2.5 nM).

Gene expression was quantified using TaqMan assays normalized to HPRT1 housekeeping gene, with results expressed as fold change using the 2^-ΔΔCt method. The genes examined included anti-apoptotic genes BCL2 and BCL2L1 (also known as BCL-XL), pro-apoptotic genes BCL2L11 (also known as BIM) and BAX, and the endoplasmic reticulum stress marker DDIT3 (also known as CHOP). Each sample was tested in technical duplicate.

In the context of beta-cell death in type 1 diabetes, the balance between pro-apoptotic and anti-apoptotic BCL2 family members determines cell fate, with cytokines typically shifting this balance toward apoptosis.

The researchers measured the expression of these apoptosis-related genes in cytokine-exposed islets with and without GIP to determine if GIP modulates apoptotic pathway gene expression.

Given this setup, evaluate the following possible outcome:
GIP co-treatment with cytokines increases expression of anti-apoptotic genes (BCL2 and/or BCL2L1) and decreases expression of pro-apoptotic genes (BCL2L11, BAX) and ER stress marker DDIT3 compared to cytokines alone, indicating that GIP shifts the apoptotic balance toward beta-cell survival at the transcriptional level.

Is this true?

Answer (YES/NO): NO